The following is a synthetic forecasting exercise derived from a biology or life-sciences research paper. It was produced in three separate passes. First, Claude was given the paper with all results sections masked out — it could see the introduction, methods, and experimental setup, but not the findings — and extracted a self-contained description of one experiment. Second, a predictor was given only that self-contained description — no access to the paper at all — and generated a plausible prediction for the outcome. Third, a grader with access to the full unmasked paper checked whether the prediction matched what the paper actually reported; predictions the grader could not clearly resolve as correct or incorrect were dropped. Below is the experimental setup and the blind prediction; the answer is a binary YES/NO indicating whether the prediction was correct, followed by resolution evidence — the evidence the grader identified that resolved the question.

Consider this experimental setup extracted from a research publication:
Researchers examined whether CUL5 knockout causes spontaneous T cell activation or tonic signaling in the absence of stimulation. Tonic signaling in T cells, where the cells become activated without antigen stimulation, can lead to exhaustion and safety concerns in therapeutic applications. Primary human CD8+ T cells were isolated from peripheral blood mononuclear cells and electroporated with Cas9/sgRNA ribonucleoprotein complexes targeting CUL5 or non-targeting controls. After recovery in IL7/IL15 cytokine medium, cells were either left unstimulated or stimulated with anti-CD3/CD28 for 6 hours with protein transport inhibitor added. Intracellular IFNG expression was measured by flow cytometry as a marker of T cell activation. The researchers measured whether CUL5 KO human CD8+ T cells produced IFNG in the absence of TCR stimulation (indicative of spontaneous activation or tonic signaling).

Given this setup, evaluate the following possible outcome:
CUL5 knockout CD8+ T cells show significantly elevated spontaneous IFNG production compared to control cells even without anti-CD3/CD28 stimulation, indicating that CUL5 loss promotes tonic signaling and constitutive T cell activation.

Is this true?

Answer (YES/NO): NO